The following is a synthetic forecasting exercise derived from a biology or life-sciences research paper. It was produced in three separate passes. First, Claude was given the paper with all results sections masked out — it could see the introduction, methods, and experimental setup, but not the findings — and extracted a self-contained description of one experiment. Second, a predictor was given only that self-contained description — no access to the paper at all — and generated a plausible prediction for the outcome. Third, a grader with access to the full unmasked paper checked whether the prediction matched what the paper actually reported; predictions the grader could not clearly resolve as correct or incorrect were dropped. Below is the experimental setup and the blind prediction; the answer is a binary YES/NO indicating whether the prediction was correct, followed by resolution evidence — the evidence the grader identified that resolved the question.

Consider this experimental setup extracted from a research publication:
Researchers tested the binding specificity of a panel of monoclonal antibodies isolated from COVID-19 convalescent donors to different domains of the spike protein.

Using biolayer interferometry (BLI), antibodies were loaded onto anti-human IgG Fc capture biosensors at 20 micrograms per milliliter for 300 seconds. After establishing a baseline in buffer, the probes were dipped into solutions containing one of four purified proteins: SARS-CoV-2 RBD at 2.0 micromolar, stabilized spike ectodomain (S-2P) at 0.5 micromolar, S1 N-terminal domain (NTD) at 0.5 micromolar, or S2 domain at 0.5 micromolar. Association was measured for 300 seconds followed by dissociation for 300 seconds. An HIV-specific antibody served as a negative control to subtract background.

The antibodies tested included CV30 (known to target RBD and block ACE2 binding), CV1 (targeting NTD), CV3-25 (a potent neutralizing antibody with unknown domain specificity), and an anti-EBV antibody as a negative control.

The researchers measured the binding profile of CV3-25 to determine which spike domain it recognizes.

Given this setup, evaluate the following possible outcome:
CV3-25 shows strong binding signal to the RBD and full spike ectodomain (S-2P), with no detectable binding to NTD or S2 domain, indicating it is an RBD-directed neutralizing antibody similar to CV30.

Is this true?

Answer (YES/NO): NO